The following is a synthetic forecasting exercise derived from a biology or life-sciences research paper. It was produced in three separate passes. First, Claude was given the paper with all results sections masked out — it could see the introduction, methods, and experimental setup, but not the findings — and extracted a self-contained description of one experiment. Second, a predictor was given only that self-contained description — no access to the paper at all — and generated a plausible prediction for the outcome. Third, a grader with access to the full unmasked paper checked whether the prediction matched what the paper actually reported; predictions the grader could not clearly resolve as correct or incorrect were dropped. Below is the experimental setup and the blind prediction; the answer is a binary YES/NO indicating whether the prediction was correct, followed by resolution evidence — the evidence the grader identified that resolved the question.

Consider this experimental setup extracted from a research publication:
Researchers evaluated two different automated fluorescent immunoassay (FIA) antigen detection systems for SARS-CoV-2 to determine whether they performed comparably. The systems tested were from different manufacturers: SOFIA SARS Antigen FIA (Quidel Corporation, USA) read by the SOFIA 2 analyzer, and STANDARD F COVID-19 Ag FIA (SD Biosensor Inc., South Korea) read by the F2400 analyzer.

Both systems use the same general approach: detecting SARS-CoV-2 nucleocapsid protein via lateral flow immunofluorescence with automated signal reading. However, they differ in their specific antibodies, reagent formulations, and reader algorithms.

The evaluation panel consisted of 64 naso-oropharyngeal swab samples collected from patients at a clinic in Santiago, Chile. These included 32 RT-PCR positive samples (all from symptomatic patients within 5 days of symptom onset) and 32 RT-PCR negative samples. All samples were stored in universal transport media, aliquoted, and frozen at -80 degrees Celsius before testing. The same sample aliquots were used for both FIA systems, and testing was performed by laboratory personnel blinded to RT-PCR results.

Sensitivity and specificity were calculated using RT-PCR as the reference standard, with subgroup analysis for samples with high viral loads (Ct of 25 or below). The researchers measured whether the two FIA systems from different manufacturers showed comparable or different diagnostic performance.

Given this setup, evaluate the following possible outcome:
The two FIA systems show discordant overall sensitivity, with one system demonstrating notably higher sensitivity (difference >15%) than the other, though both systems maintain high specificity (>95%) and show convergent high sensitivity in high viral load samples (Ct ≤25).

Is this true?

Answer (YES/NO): NO